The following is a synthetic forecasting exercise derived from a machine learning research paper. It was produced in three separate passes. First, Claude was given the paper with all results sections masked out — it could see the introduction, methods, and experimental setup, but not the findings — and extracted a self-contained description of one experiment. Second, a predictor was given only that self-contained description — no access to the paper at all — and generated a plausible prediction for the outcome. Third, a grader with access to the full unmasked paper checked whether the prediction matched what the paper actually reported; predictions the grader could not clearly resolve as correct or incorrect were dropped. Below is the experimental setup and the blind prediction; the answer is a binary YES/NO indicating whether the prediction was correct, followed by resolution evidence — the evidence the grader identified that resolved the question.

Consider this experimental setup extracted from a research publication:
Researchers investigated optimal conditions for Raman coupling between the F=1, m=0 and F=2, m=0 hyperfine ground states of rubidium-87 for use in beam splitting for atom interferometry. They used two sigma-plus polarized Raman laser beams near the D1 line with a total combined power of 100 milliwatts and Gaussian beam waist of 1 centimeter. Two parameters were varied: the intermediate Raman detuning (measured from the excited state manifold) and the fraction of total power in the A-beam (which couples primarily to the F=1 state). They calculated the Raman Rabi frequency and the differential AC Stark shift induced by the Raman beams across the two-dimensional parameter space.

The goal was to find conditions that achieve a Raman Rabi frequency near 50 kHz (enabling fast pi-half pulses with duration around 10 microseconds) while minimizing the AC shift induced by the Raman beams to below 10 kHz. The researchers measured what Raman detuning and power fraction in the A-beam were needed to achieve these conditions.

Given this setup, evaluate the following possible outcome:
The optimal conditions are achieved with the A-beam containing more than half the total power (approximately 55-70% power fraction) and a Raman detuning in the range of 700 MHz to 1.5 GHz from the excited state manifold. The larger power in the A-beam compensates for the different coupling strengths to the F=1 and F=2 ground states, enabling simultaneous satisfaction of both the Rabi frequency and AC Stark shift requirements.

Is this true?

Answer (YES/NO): YES